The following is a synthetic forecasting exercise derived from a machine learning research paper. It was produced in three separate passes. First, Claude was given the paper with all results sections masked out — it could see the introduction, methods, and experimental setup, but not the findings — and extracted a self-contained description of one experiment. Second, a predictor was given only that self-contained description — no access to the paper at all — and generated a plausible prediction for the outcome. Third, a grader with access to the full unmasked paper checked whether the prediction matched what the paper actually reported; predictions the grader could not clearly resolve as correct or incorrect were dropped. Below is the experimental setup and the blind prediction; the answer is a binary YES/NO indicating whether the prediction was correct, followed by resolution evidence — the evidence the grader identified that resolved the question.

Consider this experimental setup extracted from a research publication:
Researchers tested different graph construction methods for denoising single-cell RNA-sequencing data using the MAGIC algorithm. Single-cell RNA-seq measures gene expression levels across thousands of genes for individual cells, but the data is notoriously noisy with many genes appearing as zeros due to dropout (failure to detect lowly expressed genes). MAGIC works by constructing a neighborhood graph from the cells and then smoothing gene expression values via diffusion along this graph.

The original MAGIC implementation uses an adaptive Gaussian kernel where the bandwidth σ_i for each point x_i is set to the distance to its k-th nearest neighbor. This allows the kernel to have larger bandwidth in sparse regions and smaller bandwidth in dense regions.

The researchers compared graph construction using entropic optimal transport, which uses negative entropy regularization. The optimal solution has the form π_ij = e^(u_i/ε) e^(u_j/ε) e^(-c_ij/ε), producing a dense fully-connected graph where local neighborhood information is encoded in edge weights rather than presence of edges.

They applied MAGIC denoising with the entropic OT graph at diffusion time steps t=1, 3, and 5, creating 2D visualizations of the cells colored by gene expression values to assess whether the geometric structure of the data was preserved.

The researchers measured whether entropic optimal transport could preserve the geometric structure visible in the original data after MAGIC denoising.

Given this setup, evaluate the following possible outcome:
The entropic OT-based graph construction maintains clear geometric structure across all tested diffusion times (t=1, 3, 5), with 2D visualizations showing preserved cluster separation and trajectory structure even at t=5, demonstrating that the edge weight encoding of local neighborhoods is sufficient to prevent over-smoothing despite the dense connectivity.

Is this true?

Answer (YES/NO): NO